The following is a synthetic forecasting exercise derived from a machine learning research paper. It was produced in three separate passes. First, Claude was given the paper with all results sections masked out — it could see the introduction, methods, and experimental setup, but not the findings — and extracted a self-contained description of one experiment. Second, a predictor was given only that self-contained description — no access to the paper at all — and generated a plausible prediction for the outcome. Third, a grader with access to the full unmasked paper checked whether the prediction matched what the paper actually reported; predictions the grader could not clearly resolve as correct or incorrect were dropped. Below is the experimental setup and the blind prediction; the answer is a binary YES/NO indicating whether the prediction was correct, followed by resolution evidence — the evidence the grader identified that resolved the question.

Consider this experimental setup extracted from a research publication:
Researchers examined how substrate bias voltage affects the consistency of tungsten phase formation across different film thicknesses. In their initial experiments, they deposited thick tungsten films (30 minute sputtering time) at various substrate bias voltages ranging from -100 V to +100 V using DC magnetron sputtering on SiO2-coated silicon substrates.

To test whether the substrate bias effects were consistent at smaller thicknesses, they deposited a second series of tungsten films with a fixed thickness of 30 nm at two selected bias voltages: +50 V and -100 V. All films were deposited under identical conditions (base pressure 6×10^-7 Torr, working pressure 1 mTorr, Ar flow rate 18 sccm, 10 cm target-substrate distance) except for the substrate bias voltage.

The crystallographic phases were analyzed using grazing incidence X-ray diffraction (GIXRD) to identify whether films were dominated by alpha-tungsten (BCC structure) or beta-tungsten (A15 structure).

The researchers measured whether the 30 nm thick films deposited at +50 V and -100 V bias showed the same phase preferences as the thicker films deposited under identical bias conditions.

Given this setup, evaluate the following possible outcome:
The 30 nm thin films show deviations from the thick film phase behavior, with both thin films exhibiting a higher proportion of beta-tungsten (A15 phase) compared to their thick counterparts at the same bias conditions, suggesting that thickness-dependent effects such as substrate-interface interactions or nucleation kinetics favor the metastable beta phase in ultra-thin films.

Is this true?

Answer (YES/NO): NO